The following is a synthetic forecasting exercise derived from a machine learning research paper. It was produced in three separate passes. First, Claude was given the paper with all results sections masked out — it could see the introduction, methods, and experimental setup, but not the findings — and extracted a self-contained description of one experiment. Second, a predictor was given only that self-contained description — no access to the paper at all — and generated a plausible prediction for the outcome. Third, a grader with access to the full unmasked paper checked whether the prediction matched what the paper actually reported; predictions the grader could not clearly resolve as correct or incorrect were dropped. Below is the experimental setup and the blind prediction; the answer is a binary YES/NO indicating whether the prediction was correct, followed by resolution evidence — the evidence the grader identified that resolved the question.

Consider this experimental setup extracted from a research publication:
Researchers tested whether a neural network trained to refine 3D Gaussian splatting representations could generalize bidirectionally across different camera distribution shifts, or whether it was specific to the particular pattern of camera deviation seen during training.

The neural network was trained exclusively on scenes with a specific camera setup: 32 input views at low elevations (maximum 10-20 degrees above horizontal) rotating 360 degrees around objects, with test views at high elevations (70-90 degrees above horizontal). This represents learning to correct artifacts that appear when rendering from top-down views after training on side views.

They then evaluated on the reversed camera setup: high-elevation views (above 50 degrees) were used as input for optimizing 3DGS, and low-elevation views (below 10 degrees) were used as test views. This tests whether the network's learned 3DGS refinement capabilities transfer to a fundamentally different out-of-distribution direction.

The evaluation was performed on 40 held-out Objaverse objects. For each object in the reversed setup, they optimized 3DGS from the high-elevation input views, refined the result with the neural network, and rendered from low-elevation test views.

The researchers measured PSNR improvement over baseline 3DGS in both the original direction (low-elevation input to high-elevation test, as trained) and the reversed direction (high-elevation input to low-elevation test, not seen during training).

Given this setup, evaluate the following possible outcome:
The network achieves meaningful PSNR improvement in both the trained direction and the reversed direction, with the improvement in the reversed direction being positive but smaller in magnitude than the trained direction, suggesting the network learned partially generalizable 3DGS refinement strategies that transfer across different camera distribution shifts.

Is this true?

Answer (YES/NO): NO